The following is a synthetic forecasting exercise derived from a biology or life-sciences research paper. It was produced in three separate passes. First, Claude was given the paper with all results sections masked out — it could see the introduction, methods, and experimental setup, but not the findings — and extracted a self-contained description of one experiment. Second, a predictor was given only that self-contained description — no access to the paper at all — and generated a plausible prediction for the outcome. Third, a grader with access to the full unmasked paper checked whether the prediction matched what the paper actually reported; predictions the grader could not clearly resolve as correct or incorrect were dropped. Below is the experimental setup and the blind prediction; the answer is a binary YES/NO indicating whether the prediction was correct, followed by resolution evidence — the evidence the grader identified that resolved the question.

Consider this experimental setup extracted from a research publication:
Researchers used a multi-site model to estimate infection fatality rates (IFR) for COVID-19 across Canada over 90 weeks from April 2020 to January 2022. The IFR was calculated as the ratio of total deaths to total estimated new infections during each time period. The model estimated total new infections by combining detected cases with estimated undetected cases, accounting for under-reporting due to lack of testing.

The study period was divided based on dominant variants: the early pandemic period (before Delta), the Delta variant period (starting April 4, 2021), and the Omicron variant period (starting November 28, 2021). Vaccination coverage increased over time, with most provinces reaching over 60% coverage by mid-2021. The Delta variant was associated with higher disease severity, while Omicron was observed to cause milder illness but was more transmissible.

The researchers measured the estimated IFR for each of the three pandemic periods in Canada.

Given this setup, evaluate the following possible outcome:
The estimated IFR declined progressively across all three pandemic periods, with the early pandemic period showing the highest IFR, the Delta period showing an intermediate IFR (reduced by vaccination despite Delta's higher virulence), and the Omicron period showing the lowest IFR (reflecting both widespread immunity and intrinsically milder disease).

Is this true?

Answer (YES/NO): YES